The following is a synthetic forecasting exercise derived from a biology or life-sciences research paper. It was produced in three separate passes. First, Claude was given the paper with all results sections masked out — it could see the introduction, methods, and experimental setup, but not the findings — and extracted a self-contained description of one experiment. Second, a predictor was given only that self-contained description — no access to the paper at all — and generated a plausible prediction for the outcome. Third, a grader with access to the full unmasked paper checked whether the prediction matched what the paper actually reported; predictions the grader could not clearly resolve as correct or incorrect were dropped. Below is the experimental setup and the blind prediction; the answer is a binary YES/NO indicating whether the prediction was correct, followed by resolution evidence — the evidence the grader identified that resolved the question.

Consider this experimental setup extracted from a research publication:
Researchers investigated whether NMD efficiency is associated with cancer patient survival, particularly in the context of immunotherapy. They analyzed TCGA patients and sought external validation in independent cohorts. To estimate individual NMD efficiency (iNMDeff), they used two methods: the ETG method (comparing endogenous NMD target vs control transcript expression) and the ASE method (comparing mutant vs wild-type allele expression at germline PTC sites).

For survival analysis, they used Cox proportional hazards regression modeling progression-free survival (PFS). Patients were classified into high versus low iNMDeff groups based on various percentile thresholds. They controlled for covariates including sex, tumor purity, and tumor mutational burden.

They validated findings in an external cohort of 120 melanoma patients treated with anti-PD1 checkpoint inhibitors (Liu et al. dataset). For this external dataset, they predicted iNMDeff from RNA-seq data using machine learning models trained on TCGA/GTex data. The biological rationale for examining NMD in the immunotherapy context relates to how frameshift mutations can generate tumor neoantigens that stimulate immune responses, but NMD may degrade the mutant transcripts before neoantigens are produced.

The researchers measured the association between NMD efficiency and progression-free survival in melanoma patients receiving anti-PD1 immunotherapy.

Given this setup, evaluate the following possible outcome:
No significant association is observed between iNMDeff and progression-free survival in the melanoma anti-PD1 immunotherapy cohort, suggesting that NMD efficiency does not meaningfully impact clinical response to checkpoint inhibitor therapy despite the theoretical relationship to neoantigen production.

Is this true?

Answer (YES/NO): NO